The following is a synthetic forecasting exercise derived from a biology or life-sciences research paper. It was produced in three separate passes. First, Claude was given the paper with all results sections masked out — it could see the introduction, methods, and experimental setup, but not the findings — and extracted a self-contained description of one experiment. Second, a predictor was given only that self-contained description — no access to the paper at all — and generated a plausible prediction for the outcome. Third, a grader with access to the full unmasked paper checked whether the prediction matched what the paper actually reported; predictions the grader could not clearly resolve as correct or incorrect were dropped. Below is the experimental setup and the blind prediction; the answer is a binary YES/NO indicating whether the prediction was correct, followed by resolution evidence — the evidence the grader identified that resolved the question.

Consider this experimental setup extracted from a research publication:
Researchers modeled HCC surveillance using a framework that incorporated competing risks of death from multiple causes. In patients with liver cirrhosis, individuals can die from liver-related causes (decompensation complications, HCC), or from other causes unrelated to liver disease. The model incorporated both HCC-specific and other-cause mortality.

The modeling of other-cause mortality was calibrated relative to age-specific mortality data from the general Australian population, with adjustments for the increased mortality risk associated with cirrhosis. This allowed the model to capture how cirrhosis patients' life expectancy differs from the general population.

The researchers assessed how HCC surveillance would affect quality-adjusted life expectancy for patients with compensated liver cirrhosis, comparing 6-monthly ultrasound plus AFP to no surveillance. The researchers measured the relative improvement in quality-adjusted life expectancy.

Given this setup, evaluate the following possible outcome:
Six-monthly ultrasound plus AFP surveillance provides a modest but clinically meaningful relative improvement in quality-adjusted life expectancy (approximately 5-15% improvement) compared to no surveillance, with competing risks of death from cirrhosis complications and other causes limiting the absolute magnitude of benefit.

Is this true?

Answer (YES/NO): YES